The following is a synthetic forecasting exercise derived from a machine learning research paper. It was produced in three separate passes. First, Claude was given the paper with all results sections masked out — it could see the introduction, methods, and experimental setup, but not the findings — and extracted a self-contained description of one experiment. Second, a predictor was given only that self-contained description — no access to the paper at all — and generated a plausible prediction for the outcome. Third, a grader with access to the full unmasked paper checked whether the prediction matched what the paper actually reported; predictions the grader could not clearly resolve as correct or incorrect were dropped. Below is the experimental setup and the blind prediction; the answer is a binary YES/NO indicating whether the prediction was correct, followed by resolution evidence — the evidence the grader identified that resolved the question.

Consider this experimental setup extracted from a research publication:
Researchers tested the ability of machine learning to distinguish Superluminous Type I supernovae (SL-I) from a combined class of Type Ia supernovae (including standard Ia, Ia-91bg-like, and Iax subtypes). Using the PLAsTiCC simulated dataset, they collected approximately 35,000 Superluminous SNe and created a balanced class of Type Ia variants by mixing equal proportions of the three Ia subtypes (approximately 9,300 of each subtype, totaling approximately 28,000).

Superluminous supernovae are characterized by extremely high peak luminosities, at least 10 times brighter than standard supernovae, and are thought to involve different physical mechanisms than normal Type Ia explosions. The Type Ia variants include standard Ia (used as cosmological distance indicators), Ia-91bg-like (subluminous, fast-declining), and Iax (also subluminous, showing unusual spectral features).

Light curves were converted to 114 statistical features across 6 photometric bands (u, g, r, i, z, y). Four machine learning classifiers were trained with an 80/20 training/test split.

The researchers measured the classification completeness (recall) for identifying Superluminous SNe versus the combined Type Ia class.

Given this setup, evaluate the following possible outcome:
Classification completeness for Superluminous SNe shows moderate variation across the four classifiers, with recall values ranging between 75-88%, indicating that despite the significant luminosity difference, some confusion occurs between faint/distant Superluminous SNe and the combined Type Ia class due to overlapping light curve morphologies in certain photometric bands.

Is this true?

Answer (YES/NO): NO